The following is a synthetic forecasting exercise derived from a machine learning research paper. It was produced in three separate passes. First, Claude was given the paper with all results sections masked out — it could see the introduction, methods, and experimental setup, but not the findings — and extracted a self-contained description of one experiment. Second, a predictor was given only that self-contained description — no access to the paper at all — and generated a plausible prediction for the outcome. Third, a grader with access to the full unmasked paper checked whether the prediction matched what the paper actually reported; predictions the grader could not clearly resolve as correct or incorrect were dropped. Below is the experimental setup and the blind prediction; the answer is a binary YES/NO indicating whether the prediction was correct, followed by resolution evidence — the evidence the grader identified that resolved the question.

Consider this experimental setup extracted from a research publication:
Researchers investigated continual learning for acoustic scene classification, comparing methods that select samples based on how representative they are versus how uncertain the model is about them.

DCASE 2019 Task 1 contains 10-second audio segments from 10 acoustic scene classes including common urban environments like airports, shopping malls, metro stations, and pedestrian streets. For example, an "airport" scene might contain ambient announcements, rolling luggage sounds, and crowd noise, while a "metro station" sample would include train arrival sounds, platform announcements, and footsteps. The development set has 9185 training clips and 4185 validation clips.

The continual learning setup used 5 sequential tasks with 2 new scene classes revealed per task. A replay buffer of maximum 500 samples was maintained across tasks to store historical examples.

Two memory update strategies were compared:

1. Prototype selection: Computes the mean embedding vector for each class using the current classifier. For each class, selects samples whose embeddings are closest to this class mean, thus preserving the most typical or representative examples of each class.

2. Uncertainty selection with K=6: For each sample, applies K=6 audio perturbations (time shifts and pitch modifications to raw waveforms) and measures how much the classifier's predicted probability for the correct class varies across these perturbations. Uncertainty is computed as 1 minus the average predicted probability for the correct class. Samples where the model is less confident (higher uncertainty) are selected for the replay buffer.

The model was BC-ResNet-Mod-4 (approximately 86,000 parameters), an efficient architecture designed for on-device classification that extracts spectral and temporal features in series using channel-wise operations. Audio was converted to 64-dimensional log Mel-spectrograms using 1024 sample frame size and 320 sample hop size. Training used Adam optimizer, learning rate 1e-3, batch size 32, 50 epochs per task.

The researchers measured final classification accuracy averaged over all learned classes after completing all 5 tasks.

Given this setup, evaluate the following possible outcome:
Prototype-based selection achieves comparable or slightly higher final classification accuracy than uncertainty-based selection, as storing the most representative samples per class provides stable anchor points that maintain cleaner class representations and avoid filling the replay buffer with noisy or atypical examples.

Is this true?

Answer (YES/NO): NO